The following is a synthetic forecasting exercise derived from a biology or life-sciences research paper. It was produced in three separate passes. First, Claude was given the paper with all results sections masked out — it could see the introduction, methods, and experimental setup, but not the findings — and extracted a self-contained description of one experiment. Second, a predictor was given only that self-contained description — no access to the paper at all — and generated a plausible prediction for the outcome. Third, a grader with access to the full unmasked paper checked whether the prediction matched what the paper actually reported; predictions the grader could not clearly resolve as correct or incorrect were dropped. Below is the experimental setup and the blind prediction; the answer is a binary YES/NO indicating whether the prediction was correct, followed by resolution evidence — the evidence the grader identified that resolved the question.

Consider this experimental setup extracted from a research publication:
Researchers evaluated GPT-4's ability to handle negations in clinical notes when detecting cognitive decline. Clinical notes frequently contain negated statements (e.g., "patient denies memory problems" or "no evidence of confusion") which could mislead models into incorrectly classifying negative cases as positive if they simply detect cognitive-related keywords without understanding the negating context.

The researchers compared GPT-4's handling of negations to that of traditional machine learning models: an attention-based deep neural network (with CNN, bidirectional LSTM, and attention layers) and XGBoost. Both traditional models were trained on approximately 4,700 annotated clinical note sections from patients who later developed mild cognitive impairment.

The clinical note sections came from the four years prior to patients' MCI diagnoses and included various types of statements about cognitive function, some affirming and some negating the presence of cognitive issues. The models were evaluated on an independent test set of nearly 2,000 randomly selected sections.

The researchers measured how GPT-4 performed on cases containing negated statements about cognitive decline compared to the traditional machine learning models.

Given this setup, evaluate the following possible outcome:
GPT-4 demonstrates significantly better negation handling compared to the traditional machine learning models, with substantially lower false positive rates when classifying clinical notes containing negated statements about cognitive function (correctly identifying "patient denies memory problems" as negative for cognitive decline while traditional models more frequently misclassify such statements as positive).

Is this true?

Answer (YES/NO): YES